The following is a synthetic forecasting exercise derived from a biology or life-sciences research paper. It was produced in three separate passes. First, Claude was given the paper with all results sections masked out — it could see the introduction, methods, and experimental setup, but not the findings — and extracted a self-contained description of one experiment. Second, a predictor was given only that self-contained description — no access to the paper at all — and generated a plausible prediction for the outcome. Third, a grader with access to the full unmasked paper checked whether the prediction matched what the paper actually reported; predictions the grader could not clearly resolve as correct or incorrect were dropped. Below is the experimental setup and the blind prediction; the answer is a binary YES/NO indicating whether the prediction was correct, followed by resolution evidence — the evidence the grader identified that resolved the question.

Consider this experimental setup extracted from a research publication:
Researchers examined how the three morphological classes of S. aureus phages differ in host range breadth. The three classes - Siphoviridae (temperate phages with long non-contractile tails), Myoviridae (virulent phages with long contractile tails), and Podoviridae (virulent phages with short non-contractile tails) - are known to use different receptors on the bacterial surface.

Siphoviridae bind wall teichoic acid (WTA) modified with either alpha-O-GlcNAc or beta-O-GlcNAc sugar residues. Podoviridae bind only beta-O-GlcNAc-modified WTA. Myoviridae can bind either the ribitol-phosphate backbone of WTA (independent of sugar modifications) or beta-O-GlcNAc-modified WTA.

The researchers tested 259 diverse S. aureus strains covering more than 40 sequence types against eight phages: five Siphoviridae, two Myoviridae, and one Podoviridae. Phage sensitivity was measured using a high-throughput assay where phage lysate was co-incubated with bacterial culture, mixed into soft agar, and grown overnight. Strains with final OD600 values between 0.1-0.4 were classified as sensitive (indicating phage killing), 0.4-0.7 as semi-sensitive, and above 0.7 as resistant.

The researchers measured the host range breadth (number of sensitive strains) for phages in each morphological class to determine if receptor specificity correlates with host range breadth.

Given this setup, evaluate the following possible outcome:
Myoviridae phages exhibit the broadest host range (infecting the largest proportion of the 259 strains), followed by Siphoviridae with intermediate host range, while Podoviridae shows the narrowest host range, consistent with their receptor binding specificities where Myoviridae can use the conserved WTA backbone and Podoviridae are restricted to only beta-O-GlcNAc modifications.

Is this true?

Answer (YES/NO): NO